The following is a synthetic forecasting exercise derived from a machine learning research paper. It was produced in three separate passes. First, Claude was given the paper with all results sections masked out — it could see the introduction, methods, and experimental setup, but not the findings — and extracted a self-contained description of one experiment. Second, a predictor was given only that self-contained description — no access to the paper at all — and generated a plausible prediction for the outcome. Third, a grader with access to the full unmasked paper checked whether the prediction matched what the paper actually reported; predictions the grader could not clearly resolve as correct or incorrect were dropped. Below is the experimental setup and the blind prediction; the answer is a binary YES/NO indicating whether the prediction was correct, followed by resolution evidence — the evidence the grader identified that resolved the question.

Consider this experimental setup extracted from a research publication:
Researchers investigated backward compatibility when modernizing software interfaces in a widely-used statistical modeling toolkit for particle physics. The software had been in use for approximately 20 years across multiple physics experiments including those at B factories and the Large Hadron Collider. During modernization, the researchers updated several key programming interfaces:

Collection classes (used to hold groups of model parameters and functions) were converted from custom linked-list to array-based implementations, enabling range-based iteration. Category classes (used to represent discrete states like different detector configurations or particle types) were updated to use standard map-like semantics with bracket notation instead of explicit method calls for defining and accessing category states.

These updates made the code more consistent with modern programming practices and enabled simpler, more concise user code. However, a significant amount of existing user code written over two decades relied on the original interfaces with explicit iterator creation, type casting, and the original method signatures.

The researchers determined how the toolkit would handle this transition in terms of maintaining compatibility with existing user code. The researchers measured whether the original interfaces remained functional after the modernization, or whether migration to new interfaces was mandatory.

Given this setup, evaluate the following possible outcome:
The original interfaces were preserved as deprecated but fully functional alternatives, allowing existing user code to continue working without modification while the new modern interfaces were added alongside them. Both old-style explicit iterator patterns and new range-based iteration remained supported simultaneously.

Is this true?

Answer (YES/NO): YES